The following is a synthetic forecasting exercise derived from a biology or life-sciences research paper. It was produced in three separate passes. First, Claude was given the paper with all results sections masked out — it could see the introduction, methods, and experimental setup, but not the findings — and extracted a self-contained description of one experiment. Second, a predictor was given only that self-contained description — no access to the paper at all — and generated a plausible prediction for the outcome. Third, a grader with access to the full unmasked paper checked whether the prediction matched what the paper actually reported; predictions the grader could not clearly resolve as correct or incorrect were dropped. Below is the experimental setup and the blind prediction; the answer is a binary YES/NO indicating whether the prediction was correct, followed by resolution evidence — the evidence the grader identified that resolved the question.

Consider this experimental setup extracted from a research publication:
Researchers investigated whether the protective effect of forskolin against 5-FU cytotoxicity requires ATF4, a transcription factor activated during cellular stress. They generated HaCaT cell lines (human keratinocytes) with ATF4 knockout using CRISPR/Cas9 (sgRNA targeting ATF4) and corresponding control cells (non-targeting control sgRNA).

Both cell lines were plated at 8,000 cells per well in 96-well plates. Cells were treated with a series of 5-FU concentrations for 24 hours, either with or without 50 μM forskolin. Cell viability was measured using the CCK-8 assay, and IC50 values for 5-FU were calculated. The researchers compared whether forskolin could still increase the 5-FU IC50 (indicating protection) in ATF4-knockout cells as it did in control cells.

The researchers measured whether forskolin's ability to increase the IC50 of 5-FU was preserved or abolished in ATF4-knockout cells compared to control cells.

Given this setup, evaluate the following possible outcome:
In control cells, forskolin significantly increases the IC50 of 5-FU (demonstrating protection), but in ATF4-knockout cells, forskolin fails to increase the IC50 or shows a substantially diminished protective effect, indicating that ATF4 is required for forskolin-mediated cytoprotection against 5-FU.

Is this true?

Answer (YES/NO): YES